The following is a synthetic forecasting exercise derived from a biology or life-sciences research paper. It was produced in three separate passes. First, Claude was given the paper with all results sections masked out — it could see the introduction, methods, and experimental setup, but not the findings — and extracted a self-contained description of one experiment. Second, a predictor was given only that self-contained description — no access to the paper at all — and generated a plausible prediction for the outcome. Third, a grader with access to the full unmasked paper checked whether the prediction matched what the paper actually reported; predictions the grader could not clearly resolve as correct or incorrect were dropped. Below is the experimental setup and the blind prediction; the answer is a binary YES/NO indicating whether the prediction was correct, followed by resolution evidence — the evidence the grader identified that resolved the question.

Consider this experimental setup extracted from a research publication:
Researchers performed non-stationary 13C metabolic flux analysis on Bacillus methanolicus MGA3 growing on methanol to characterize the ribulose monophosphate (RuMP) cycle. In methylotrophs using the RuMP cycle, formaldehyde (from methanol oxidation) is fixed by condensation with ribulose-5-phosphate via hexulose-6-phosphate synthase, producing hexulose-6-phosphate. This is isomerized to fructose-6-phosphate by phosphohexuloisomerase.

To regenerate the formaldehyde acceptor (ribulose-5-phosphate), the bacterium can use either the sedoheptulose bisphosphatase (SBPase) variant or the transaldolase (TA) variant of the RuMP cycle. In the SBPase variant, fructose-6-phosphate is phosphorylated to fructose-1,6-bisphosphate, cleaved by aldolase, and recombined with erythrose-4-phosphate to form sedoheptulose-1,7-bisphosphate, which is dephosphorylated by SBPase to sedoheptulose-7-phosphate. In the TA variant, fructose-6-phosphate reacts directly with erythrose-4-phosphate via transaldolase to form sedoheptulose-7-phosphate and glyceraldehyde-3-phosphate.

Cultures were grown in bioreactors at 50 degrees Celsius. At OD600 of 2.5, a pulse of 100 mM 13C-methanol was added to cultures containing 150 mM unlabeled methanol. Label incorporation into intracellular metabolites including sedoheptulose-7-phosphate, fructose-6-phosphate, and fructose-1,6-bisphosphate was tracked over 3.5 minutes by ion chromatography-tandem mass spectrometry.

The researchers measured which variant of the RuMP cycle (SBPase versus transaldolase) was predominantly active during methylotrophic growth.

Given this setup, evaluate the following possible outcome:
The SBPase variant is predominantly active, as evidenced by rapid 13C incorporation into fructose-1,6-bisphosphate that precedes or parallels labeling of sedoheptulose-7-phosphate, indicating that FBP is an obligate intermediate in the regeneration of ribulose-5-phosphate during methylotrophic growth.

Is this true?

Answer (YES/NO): NO